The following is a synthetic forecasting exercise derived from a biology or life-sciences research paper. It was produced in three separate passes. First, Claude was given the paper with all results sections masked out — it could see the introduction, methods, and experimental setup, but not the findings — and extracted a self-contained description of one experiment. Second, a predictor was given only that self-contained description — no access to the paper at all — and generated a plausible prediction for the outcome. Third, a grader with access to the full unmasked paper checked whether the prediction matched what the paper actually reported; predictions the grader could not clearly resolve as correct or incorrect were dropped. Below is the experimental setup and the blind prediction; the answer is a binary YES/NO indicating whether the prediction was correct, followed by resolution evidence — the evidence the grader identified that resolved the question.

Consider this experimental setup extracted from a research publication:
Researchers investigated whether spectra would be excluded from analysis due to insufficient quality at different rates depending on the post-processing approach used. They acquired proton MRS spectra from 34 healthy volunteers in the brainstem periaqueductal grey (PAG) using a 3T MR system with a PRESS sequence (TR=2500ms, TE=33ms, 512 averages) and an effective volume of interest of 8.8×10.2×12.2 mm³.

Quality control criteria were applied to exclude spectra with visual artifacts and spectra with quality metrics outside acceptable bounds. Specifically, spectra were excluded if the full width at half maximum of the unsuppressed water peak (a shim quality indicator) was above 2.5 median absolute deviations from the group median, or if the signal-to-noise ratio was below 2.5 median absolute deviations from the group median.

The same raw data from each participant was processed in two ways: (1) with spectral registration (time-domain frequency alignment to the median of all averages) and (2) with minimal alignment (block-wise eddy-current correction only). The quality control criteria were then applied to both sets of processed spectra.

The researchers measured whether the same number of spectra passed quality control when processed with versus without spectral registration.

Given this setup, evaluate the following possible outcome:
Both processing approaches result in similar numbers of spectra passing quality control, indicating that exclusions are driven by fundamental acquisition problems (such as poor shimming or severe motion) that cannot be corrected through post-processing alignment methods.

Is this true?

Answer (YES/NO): YES